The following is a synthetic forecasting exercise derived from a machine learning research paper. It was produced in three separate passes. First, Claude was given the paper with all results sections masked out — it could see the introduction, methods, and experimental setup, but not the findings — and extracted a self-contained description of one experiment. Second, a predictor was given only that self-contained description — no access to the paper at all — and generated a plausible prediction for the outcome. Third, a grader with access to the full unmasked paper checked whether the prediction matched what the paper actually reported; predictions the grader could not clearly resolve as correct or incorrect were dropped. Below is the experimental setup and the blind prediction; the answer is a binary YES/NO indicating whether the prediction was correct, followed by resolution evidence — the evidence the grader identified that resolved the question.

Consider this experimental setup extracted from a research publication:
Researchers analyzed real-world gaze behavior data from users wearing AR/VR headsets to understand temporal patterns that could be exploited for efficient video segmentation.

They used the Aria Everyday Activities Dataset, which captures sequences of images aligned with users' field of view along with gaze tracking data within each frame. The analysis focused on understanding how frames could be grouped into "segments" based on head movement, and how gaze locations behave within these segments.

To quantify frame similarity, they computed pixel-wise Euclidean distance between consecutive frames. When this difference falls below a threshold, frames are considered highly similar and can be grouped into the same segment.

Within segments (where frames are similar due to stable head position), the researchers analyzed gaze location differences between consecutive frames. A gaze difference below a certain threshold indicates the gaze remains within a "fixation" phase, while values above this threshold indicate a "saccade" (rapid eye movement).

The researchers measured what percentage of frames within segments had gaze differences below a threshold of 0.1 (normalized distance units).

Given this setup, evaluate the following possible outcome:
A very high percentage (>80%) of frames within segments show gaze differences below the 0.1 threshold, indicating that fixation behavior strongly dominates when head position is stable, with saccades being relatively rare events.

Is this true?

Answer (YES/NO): YES